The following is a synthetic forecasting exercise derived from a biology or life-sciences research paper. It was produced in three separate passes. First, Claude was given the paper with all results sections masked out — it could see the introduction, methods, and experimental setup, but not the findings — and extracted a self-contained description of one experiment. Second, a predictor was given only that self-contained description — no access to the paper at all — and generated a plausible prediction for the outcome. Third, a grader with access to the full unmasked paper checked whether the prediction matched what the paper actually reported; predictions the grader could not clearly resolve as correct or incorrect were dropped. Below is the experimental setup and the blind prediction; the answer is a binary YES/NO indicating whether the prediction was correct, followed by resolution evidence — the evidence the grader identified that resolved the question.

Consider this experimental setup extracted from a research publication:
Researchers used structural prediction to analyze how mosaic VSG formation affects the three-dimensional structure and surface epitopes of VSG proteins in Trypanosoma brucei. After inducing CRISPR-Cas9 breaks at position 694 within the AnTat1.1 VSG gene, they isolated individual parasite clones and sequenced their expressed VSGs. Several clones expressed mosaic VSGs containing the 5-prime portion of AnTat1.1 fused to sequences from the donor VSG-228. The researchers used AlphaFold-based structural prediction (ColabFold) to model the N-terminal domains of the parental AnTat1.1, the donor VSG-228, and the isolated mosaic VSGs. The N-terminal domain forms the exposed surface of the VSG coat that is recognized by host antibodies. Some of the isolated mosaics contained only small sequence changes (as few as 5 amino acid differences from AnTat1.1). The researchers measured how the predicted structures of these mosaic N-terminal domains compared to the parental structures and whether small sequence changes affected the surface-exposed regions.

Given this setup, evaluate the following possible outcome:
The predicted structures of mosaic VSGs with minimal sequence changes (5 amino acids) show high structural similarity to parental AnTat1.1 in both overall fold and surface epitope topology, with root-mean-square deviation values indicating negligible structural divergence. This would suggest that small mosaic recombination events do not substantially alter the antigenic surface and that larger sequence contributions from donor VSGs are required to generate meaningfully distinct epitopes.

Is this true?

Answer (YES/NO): NO